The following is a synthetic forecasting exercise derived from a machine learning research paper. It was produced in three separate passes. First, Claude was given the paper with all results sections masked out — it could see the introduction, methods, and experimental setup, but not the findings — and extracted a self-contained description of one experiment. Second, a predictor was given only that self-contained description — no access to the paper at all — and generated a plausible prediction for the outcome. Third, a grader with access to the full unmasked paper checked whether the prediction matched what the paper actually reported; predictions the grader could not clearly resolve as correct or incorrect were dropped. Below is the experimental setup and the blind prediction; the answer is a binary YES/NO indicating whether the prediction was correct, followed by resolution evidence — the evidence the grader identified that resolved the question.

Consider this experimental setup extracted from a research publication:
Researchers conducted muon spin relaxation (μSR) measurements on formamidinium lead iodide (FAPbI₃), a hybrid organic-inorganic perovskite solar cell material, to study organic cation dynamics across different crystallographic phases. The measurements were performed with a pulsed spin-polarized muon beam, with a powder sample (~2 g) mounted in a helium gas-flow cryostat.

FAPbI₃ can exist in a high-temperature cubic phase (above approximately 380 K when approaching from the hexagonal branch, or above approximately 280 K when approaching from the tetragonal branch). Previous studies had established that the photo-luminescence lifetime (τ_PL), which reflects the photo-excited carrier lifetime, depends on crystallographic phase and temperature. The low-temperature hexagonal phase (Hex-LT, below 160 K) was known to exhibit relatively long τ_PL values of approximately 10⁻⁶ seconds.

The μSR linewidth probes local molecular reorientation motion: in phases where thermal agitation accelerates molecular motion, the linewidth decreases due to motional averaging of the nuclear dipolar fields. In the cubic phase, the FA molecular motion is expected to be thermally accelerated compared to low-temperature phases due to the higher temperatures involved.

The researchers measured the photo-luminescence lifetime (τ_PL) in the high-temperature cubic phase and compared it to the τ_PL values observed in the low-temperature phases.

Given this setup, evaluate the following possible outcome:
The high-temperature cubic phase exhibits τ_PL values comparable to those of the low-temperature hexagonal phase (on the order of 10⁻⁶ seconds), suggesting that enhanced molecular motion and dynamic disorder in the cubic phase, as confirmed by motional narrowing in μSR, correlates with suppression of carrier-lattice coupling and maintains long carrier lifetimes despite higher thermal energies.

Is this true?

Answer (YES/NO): NO